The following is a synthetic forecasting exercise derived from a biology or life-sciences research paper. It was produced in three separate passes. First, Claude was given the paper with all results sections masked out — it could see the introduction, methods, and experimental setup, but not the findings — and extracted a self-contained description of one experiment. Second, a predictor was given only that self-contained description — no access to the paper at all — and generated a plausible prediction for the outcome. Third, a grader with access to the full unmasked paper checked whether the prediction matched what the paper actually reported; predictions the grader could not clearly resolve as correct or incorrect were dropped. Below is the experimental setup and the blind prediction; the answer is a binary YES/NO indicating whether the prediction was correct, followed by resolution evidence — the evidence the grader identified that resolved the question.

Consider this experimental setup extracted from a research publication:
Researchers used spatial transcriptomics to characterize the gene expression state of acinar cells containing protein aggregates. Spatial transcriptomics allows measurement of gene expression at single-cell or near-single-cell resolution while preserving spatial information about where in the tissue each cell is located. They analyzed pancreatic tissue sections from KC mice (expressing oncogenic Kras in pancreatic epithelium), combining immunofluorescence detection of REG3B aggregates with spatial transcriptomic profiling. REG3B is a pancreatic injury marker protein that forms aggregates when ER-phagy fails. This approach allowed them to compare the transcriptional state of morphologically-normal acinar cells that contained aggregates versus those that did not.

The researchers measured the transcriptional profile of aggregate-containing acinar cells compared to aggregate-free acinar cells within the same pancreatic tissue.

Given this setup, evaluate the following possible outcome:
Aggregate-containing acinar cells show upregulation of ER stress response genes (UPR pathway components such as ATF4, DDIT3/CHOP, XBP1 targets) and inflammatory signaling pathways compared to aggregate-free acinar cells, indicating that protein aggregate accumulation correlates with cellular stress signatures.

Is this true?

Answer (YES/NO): NO